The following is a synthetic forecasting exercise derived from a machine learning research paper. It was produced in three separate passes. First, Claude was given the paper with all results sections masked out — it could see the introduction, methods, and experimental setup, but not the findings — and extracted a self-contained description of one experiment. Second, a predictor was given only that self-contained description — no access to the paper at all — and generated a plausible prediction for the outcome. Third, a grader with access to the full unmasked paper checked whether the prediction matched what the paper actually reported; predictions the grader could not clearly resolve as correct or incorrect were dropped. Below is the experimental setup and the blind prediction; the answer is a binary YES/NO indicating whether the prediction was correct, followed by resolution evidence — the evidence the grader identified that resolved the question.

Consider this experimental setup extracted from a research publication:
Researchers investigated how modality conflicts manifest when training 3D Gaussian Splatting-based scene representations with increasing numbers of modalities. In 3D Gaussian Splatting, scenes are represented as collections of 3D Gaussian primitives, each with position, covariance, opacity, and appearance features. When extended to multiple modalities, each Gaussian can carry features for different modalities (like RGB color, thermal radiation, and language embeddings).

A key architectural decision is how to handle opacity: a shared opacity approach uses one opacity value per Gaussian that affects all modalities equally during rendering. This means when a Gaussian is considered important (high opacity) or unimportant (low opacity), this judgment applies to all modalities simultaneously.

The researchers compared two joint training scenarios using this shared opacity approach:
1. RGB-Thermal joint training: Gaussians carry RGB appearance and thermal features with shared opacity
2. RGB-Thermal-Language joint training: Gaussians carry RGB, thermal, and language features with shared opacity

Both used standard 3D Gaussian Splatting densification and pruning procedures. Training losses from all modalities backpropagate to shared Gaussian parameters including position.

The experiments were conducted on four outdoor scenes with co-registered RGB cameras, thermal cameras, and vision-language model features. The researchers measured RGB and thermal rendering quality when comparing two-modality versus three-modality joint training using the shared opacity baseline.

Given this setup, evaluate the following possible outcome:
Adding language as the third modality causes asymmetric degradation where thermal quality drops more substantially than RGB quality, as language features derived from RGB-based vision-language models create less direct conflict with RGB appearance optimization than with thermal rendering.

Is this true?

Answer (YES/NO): NO